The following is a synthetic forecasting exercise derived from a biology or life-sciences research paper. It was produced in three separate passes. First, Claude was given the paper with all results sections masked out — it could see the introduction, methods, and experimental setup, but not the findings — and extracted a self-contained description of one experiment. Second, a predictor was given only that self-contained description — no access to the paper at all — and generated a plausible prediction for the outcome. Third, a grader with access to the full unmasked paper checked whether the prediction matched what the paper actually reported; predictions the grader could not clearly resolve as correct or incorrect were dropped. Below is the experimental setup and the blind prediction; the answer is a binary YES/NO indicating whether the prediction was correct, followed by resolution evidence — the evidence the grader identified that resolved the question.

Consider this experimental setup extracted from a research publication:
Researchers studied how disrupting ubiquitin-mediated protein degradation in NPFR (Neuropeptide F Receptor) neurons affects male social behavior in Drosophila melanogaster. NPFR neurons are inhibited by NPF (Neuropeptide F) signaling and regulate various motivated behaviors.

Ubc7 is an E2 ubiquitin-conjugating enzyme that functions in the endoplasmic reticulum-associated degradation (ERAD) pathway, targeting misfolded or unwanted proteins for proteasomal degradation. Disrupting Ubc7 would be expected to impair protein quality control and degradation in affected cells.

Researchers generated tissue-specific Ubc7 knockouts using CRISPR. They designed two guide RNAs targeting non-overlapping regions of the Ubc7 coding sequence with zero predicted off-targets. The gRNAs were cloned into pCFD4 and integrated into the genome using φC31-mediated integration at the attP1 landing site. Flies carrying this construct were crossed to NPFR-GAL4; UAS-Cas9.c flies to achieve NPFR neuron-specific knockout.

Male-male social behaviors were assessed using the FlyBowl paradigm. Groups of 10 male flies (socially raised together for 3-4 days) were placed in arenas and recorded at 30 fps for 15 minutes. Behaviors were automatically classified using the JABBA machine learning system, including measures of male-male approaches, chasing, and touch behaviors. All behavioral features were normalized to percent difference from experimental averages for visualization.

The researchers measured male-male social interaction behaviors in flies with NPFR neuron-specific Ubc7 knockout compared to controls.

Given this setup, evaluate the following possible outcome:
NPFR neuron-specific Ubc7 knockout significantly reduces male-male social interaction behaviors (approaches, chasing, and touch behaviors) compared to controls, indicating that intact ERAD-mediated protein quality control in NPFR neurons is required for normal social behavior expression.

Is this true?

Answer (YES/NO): NO